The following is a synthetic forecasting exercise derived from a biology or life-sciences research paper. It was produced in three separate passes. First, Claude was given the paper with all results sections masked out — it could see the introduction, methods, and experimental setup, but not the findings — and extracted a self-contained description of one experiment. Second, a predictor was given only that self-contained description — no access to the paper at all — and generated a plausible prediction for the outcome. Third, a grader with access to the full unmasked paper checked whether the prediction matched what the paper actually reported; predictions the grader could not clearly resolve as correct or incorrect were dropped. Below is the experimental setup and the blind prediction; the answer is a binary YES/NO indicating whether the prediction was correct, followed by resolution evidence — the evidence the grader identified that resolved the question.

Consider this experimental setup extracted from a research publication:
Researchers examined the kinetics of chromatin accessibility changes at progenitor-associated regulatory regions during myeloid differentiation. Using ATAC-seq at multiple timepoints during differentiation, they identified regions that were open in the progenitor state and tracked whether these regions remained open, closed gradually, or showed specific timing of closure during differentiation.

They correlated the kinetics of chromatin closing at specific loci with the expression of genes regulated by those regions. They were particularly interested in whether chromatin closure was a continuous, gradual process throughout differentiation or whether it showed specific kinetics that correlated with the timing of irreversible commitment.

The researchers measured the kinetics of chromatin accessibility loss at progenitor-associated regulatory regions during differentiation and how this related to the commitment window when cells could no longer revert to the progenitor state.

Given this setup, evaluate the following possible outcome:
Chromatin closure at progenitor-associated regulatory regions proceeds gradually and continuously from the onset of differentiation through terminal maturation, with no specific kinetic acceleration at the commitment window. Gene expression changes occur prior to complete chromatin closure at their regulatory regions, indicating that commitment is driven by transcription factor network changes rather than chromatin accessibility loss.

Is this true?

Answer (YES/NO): NO